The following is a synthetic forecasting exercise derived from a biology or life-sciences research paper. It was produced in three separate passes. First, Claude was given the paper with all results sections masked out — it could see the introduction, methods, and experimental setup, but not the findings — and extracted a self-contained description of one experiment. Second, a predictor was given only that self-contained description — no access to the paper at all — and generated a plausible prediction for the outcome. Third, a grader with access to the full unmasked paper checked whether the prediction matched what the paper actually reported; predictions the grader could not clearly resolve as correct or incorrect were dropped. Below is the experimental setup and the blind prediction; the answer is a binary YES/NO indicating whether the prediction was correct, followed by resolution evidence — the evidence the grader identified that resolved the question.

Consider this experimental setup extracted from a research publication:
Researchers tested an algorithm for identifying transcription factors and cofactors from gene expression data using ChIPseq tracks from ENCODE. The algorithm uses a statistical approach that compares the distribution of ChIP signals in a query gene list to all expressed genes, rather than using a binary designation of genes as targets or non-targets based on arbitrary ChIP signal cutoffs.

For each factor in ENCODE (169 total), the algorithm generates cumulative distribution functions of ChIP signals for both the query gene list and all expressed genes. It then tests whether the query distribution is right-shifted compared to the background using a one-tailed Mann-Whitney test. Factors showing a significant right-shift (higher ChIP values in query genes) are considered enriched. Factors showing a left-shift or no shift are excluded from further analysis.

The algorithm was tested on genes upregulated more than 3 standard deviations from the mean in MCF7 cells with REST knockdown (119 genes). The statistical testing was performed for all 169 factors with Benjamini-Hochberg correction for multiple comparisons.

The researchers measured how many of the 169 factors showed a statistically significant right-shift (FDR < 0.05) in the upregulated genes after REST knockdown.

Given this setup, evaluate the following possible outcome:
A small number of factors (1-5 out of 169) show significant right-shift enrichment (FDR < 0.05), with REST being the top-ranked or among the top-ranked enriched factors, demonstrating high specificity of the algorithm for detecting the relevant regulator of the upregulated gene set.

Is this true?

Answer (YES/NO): NO